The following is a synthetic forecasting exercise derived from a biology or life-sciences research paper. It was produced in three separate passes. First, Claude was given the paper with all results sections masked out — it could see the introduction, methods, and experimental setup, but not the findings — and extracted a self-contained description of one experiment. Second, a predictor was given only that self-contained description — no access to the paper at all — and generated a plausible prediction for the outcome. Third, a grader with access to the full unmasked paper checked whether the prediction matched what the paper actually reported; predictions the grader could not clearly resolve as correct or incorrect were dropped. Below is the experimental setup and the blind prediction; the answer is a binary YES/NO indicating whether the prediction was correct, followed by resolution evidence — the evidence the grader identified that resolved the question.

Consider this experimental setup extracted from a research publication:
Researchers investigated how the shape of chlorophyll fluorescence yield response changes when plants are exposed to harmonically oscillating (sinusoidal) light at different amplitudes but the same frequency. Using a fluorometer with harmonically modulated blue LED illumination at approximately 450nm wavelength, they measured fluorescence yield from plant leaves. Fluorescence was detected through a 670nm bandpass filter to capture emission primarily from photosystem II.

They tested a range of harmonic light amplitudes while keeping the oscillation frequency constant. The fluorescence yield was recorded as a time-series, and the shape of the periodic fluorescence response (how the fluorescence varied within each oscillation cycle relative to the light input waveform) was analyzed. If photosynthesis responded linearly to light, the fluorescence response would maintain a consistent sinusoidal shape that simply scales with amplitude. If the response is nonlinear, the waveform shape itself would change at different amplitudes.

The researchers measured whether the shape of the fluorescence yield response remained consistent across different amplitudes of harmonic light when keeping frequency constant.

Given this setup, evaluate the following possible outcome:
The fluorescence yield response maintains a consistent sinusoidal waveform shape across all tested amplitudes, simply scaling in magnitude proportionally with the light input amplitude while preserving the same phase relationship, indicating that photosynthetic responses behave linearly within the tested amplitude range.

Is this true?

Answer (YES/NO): NO